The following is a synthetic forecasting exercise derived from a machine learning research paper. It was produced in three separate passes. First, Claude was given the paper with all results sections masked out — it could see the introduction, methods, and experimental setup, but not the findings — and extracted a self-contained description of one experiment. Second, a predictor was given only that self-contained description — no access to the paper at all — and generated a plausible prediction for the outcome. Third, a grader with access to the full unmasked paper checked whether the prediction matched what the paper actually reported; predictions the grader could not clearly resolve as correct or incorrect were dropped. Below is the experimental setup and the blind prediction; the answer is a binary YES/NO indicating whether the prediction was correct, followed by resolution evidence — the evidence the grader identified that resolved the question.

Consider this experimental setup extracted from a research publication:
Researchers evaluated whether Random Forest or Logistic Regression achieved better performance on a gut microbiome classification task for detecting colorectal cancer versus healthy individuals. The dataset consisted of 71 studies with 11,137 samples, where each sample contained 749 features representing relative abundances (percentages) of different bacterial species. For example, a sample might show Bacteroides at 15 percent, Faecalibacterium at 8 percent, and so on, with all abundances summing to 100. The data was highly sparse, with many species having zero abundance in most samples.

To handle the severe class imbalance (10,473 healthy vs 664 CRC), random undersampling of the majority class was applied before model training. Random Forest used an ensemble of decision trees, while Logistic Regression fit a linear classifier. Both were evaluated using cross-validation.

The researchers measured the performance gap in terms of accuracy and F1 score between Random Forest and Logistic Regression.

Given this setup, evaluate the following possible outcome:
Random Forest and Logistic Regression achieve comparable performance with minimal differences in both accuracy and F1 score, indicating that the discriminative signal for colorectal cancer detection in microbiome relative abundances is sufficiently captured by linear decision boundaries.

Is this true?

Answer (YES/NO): NO